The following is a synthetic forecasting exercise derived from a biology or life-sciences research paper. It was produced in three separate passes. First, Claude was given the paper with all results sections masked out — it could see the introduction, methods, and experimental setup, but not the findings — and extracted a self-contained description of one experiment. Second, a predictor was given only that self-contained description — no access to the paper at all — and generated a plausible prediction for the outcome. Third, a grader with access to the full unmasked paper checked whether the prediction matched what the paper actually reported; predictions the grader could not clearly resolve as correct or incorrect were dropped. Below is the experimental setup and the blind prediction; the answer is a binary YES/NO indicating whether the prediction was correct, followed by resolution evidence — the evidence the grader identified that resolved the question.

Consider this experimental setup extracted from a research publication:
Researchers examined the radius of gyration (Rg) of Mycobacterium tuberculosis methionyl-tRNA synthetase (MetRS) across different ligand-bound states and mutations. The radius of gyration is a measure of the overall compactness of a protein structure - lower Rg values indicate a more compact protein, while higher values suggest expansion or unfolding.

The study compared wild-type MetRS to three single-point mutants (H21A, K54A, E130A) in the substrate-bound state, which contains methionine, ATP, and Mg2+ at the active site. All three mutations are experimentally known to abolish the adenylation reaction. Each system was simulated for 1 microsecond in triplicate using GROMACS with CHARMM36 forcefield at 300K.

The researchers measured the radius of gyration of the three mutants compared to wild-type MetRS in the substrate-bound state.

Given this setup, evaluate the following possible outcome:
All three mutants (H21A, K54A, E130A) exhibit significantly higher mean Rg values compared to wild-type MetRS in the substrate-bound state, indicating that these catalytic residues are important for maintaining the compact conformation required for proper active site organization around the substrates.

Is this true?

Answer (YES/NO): YES